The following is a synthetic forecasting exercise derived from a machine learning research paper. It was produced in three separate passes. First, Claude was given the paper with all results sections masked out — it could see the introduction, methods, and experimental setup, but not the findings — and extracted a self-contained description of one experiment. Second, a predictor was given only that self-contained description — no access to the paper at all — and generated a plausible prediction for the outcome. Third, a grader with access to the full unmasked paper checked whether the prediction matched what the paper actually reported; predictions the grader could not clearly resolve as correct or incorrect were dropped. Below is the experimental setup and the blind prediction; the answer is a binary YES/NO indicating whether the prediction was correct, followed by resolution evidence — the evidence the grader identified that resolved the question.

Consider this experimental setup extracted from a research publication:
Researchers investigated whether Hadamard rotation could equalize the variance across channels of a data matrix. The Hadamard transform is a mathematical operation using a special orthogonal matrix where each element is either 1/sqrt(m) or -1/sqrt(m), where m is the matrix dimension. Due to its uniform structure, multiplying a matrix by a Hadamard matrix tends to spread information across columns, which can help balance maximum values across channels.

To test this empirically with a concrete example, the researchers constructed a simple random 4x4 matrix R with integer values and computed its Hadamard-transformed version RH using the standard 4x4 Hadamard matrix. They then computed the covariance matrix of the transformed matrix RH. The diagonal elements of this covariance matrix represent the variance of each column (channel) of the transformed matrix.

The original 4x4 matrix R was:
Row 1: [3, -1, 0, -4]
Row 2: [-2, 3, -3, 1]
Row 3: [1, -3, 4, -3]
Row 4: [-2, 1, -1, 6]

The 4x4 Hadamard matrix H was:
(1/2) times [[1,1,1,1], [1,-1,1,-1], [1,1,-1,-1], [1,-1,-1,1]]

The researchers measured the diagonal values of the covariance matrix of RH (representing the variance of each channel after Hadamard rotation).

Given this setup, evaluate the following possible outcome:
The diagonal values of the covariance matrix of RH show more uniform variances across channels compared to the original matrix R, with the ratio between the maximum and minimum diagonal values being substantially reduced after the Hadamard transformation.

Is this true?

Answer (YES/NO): NO